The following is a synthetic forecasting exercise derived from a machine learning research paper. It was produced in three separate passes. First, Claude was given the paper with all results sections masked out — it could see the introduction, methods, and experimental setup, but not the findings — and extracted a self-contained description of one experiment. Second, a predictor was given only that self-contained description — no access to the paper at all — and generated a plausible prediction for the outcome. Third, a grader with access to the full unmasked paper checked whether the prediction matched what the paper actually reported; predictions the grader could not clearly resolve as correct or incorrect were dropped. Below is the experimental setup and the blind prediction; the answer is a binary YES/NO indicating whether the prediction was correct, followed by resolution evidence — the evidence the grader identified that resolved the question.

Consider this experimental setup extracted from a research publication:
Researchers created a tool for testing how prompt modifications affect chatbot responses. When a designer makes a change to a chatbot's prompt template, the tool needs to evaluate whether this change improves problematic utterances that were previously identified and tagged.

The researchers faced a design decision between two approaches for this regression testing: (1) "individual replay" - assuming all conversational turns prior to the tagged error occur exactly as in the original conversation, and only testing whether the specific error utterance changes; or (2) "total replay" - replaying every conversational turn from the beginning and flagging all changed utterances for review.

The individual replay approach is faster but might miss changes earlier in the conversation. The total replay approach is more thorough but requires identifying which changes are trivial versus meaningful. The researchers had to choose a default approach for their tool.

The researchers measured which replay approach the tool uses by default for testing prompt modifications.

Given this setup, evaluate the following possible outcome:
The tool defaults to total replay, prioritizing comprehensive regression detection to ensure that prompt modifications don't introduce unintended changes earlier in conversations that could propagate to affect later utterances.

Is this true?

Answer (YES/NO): NO